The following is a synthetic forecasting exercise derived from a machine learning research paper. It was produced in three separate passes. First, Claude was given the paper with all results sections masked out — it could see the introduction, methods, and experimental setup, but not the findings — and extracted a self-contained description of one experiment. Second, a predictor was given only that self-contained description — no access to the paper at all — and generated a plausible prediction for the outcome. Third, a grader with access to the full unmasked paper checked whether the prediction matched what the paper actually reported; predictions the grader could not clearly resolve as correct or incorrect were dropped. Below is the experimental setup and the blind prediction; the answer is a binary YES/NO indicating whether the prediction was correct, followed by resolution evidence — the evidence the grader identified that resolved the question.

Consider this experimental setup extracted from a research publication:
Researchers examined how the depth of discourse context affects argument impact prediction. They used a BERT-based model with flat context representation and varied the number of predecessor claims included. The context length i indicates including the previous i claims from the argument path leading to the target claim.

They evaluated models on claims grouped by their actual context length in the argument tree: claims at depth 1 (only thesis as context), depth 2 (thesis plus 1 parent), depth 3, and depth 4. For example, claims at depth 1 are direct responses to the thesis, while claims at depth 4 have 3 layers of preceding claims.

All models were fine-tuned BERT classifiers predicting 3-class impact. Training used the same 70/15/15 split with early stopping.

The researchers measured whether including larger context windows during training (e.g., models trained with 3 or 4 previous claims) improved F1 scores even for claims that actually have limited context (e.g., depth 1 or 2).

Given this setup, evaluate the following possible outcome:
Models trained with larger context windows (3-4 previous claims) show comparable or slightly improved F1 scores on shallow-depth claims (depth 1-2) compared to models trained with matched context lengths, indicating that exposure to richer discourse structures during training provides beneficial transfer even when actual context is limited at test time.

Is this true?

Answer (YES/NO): YES